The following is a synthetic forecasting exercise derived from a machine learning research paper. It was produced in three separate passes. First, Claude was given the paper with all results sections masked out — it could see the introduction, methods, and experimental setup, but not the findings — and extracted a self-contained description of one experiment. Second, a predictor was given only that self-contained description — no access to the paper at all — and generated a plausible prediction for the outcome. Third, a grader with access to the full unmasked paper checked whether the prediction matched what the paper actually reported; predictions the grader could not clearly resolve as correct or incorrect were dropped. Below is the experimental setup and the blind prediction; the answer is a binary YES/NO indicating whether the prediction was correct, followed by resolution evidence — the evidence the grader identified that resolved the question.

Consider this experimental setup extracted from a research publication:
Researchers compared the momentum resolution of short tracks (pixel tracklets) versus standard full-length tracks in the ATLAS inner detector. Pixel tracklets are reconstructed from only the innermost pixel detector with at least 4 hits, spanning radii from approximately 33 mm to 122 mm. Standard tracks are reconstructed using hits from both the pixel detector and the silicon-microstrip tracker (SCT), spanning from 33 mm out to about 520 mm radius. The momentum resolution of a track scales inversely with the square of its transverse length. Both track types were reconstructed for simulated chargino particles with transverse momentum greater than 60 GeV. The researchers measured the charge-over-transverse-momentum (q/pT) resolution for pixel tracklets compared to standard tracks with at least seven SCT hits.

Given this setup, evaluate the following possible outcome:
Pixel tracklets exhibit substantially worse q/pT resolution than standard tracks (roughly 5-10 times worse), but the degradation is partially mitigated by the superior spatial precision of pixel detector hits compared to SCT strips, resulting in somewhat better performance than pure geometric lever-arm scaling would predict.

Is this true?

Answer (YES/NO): NO